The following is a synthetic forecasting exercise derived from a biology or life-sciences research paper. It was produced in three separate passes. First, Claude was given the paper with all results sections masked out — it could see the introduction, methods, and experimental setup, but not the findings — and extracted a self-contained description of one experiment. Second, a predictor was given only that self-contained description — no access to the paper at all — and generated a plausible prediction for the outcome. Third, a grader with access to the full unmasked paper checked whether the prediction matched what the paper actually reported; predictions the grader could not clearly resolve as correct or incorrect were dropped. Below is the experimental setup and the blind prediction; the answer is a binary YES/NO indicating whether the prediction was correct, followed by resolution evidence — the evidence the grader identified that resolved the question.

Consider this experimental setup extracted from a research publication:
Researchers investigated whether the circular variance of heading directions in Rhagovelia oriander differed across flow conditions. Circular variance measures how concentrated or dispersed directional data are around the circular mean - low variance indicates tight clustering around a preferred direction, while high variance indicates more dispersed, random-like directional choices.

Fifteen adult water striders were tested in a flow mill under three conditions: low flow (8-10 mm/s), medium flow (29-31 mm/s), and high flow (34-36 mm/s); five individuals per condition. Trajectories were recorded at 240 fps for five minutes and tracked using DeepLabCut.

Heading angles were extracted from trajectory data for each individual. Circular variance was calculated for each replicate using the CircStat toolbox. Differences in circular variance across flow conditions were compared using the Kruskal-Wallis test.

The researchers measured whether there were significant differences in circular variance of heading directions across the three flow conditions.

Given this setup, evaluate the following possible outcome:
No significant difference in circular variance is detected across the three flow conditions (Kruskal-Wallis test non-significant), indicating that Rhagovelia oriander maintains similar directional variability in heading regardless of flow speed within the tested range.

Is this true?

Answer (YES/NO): YES